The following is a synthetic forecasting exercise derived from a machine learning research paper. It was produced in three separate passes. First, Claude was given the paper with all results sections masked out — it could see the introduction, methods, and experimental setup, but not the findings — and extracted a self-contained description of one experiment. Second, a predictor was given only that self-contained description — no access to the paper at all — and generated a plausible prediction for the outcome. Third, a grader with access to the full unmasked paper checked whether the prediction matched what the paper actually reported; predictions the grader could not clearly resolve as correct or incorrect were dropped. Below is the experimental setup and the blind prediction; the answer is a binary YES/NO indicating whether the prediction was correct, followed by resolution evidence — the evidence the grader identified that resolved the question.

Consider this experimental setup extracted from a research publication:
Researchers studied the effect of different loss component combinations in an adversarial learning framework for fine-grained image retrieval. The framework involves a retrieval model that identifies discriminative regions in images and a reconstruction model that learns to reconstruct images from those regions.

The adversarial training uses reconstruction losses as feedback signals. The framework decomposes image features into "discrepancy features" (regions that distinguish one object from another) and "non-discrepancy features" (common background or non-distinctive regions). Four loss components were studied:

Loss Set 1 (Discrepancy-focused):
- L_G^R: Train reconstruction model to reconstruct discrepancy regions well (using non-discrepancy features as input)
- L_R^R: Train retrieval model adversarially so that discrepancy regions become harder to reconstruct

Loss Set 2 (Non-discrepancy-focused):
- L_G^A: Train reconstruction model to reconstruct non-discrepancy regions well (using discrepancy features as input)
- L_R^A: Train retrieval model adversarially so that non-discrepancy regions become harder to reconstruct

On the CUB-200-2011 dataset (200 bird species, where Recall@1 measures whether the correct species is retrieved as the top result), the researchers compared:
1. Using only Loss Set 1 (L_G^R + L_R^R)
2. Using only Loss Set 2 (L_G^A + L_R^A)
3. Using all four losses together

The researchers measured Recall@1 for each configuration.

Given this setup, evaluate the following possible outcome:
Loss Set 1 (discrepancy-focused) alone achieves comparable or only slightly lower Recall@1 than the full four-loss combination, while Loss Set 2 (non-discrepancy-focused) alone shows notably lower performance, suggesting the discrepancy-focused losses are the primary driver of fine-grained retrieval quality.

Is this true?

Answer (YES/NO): NO